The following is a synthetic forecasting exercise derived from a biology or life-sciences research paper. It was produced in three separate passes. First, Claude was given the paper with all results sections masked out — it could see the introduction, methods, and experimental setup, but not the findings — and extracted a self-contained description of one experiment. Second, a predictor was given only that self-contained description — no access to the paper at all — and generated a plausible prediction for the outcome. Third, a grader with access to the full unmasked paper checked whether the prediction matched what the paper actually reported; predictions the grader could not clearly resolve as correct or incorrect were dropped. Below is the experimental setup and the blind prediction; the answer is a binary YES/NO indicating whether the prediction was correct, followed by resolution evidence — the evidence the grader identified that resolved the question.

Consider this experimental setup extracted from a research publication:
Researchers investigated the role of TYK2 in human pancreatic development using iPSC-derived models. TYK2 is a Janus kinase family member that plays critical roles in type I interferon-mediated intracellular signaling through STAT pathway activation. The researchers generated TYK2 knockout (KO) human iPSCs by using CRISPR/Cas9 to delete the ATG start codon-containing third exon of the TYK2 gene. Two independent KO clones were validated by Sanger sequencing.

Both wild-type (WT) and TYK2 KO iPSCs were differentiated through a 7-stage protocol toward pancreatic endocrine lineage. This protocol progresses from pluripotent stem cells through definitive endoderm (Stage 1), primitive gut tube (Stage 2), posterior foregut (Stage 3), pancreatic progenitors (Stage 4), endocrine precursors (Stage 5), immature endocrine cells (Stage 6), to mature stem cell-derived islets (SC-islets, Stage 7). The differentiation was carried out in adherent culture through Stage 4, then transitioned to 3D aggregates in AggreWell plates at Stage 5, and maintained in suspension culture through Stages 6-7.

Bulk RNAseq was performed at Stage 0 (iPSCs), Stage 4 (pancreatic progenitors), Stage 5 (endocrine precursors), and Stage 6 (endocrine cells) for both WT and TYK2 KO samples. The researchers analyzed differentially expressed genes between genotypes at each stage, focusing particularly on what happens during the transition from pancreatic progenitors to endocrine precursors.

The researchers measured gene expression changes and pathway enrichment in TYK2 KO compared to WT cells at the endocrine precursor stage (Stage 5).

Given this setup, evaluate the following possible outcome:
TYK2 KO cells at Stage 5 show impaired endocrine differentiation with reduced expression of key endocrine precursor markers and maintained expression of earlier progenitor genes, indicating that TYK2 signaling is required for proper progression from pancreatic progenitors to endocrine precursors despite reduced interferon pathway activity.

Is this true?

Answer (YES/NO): YES